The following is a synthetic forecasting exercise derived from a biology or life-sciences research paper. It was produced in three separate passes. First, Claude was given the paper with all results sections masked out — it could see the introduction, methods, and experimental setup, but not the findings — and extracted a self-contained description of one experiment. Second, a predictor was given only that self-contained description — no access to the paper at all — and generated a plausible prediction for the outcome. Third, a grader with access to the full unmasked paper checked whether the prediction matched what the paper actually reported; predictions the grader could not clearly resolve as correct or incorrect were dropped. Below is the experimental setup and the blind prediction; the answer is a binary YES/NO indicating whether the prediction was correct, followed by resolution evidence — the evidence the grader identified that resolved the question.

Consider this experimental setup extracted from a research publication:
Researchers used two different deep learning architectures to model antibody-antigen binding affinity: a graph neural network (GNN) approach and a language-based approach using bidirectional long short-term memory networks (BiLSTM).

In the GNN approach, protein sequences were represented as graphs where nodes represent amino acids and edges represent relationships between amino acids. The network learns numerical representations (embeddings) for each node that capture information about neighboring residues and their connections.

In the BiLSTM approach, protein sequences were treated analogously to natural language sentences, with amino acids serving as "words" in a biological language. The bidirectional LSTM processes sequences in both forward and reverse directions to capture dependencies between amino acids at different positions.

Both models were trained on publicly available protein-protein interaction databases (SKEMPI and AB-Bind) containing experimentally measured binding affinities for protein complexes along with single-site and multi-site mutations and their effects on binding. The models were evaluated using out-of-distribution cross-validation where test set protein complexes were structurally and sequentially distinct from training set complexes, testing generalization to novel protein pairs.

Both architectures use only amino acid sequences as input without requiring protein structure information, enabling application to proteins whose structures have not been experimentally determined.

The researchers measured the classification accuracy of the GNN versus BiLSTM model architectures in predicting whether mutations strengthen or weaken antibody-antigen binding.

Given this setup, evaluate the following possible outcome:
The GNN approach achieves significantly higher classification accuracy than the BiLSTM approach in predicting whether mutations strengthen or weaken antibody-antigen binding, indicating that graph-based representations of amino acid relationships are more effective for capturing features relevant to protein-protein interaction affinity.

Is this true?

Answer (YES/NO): YES